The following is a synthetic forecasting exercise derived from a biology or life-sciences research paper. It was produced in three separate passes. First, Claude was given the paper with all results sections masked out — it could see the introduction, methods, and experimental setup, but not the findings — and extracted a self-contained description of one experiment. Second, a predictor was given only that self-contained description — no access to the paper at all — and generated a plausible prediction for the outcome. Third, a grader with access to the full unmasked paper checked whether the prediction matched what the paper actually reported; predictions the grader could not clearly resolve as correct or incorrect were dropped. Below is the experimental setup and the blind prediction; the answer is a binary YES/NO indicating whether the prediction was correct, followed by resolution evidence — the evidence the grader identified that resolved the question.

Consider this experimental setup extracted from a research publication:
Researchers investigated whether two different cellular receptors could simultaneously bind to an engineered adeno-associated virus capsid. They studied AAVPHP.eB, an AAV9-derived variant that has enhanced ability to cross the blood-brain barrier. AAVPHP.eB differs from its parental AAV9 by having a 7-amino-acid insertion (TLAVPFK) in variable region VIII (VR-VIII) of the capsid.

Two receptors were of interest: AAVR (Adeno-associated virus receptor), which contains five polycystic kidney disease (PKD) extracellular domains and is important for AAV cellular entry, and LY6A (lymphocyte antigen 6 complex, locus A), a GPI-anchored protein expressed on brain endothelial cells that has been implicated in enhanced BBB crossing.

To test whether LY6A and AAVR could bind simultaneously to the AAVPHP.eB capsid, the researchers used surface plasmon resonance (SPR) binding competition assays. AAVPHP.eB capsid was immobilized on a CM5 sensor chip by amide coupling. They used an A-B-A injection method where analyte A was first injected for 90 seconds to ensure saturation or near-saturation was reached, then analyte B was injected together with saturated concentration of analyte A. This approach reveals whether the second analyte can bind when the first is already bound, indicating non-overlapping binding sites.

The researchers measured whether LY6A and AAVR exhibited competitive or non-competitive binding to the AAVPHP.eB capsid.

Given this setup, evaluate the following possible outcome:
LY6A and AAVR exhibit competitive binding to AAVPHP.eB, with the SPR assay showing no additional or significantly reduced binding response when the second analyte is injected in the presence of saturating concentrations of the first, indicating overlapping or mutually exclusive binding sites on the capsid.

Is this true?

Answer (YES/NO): NO